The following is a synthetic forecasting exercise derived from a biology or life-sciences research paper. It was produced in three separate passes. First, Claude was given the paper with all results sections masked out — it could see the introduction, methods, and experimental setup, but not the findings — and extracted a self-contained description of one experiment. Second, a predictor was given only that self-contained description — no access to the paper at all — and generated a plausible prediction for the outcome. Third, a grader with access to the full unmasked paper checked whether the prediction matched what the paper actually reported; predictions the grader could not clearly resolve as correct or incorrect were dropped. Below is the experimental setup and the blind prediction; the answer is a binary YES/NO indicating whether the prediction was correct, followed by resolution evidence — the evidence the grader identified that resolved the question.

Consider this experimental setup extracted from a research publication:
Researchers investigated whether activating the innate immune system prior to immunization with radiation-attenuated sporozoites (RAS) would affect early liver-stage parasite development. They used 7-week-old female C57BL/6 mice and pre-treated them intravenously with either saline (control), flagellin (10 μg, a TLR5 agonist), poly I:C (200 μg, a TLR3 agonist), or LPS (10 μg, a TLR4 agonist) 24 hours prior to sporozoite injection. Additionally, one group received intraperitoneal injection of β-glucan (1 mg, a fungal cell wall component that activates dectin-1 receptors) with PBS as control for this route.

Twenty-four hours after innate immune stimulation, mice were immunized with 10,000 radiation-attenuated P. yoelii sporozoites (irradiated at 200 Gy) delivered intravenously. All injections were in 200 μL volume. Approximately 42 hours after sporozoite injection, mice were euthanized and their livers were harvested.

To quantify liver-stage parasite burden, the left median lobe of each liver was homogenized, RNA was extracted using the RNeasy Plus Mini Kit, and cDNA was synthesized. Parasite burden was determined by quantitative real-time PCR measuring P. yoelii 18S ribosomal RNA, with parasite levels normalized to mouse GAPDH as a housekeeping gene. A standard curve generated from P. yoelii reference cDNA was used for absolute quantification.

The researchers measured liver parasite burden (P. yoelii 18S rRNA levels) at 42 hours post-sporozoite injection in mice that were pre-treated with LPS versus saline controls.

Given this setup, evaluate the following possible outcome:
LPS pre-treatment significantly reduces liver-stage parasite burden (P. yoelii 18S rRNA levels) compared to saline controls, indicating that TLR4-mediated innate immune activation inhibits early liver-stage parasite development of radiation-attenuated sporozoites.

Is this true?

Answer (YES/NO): YES